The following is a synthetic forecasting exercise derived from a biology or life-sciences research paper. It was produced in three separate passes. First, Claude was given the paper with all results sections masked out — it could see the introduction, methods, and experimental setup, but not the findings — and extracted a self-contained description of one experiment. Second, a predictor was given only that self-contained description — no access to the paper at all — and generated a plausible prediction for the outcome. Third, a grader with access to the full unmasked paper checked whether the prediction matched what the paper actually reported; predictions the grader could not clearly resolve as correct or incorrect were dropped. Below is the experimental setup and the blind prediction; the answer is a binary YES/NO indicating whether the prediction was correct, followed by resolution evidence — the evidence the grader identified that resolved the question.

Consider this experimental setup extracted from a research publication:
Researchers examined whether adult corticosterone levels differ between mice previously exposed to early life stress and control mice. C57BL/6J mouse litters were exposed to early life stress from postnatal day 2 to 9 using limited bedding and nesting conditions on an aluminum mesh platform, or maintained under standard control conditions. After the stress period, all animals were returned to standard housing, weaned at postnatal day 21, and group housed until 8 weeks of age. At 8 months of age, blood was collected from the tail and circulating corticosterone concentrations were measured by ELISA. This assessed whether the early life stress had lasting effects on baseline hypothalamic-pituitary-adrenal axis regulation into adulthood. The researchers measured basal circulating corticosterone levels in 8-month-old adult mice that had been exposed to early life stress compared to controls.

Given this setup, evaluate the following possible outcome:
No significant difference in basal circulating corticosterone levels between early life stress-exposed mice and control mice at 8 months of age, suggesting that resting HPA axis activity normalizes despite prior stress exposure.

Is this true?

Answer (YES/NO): YES